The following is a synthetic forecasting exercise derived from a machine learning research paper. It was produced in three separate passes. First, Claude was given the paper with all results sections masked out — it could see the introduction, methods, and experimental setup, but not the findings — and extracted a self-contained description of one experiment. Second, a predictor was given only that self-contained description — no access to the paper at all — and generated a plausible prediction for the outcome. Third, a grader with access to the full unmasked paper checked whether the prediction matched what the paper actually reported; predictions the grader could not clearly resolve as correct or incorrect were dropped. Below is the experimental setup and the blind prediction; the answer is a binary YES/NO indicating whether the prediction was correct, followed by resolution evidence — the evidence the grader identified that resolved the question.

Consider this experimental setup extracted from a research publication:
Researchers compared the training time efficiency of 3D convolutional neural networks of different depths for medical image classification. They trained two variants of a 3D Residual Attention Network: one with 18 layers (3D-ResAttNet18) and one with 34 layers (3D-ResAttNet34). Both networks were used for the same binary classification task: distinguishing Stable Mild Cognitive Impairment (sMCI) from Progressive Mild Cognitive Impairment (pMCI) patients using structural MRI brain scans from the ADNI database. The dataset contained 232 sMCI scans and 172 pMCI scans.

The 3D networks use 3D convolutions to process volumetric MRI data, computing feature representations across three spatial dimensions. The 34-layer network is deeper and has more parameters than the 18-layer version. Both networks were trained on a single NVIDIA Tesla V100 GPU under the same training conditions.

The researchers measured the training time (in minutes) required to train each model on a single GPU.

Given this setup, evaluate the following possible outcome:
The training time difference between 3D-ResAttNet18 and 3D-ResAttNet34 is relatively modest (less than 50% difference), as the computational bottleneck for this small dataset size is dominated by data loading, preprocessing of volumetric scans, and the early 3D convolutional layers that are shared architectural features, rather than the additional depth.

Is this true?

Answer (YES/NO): YES